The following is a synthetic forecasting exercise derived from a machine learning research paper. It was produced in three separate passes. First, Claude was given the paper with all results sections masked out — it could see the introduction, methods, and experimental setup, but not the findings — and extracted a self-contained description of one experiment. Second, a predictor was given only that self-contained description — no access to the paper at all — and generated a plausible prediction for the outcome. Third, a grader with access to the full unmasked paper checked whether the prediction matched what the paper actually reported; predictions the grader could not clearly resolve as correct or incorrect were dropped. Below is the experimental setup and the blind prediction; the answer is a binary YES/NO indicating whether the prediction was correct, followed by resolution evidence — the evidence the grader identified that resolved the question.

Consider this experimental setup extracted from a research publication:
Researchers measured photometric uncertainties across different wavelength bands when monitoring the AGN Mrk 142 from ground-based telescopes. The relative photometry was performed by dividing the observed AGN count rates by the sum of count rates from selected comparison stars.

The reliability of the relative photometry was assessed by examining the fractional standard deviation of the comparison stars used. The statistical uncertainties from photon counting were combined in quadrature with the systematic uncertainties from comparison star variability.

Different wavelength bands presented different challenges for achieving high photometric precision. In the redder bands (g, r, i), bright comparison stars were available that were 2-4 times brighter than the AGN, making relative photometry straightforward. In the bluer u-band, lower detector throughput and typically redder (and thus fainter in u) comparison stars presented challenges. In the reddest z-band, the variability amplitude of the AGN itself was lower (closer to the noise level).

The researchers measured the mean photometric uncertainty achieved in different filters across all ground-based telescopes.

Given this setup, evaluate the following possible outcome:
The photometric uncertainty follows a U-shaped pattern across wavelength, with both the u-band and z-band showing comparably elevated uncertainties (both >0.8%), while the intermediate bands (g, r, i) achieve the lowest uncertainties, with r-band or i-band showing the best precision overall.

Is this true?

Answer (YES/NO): NO